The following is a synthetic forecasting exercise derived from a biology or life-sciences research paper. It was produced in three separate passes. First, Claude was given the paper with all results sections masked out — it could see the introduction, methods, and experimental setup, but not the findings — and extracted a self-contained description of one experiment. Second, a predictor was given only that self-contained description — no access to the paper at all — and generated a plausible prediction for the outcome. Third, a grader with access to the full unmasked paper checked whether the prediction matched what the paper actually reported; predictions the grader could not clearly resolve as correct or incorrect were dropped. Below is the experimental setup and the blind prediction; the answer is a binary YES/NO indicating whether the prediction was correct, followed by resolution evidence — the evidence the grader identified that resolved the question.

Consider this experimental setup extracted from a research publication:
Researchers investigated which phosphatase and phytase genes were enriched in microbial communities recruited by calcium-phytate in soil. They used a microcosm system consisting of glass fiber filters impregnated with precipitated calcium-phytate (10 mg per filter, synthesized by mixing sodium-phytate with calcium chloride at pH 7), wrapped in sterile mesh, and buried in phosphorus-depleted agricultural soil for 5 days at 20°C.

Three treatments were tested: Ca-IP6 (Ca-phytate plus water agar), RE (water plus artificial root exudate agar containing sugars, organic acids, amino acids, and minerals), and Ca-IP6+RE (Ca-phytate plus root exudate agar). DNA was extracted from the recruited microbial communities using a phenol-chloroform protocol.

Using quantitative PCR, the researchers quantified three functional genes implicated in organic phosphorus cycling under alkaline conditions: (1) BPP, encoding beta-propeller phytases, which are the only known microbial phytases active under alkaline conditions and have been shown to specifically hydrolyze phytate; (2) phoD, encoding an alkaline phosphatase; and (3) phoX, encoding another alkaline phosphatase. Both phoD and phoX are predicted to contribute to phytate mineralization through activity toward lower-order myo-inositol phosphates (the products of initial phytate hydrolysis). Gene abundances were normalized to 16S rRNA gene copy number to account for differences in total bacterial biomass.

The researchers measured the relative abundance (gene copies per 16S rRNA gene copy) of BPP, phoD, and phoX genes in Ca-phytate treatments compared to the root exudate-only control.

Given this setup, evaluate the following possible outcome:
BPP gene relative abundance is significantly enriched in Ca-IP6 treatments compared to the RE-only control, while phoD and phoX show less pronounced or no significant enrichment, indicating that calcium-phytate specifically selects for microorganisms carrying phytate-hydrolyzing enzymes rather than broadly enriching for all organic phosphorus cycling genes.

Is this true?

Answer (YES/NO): NO